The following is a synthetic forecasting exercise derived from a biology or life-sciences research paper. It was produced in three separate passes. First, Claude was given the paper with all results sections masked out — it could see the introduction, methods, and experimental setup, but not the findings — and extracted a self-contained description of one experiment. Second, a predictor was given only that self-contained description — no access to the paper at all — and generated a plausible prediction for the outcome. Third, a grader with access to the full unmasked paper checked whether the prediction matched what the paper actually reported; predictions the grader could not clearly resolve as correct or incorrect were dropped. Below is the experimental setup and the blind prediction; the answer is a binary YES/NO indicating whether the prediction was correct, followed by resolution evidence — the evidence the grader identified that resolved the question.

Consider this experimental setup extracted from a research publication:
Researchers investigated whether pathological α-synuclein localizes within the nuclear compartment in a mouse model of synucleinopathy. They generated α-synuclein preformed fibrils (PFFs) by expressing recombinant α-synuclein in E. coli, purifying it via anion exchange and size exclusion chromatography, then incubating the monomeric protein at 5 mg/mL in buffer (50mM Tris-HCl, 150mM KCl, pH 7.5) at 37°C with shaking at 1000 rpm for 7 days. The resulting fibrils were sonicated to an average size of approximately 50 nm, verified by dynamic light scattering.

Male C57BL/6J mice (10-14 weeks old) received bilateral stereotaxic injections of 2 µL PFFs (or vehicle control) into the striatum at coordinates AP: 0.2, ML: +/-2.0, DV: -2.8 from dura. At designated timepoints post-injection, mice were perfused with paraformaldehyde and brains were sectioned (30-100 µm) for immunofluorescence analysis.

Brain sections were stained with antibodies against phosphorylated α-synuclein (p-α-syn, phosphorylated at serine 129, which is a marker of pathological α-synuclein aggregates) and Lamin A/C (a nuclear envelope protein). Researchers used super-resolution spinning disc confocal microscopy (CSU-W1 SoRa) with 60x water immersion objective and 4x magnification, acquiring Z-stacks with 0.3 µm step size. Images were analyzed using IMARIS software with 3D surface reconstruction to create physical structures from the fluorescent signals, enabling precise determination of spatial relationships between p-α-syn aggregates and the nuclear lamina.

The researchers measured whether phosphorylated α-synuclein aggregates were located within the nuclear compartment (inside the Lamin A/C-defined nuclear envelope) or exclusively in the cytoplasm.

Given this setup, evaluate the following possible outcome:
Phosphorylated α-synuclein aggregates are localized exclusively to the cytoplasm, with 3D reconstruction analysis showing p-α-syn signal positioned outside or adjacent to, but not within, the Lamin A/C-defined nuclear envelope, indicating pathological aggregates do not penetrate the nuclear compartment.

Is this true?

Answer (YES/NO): NO